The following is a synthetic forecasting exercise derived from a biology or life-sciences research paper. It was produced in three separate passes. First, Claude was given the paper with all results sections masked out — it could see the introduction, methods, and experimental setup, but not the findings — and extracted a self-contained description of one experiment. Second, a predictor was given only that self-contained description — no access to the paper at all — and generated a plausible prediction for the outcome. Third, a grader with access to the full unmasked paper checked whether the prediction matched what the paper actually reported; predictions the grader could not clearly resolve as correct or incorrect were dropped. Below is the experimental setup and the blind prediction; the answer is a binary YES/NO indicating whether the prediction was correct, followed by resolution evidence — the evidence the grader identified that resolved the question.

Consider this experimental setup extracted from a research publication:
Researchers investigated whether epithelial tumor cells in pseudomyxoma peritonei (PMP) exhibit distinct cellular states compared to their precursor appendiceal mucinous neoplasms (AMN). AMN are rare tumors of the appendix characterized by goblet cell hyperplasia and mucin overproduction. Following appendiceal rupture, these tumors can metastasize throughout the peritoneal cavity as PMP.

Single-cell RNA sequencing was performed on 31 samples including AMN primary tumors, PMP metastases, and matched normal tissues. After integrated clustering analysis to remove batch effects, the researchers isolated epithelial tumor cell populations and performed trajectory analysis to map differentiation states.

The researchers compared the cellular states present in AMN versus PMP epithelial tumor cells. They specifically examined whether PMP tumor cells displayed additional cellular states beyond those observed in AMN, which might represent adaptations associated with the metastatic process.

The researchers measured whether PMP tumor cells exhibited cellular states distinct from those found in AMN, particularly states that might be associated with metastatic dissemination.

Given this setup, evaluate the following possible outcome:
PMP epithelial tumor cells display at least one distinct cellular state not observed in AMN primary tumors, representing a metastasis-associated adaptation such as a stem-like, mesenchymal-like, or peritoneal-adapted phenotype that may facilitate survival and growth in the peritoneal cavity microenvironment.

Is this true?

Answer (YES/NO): NO